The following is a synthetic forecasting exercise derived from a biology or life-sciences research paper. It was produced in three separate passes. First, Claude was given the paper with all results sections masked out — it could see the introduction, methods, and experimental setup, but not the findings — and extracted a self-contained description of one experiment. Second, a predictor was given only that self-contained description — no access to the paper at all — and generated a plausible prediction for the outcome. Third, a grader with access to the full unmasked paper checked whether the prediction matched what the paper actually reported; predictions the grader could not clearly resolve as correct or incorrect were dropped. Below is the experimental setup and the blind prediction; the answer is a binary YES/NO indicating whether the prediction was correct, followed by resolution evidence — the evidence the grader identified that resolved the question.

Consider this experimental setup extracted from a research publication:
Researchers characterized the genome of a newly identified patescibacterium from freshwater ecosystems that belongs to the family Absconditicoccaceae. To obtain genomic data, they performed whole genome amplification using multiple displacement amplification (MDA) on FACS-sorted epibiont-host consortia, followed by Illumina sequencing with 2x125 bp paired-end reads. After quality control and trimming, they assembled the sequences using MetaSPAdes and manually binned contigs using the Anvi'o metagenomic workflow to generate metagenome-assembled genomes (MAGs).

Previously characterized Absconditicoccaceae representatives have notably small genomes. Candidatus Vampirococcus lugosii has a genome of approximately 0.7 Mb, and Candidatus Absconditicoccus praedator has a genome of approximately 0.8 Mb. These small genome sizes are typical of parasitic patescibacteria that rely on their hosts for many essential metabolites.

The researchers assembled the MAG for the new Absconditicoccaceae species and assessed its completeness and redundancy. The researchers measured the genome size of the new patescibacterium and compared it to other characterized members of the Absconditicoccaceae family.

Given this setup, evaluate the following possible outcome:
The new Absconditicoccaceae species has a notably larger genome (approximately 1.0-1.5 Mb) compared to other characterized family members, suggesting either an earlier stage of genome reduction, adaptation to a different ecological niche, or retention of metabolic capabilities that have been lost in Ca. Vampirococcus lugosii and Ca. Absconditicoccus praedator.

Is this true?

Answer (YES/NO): NO